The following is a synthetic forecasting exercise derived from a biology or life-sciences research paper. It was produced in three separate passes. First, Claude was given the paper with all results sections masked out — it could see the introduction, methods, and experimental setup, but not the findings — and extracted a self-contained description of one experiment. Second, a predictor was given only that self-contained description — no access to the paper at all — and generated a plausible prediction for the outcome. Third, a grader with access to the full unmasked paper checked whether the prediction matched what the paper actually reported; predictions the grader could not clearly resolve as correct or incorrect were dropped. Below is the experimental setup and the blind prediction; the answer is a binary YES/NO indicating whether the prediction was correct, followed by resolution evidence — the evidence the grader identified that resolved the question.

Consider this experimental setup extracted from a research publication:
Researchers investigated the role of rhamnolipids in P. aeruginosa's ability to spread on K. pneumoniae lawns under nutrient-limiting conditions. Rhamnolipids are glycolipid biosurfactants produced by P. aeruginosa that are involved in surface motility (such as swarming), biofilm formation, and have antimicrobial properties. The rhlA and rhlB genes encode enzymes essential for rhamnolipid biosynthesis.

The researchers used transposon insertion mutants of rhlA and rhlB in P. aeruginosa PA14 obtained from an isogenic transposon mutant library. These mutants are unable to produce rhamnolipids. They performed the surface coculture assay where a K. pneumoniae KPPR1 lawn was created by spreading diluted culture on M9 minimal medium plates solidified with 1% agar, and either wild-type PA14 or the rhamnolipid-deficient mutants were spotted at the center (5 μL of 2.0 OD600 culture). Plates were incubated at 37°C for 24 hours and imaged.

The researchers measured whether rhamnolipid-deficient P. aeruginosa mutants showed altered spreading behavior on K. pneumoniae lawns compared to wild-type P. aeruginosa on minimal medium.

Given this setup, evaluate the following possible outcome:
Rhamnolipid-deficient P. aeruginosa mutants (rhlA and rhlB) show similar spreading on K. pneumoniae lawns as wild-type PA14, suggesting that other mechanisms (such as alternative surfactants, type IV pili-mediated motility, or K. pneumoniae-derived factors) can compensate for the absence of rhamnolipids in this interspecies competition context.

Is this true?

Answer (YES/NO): NO